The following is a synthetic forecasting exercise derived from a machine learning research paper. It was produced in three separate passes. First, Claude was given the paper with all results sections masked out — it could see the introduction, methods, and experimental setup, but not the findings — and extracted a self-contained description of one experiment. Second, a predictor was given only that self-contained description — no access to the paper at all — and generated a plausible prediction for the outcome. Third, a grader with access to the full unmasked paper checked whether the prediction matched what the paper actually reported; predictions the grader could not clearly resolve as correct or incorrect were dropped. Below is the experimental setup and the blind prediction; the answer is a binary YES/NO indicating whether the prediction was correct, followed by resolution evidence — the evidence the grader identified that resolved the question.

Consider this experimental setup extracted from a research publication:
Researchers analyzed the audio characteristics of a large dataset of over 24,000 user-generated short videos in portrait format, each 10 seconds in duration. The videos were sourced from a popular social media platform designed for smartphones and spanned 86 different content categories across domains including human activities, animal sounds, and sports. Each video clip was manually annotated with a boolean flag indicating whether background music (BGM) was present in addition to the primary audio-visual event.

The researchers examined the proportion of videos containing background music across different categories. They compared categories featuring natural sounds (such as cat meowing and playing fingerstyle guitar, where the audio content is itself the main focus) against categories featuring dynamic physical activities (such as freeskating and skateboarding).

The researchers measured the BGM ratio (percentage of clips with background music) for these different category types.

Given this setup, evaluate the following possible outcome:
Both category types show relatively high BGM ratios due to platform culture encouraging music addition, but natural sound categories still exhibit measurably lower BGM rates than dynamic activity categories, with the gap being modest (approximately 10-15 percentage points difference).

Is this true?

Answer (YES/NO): NO